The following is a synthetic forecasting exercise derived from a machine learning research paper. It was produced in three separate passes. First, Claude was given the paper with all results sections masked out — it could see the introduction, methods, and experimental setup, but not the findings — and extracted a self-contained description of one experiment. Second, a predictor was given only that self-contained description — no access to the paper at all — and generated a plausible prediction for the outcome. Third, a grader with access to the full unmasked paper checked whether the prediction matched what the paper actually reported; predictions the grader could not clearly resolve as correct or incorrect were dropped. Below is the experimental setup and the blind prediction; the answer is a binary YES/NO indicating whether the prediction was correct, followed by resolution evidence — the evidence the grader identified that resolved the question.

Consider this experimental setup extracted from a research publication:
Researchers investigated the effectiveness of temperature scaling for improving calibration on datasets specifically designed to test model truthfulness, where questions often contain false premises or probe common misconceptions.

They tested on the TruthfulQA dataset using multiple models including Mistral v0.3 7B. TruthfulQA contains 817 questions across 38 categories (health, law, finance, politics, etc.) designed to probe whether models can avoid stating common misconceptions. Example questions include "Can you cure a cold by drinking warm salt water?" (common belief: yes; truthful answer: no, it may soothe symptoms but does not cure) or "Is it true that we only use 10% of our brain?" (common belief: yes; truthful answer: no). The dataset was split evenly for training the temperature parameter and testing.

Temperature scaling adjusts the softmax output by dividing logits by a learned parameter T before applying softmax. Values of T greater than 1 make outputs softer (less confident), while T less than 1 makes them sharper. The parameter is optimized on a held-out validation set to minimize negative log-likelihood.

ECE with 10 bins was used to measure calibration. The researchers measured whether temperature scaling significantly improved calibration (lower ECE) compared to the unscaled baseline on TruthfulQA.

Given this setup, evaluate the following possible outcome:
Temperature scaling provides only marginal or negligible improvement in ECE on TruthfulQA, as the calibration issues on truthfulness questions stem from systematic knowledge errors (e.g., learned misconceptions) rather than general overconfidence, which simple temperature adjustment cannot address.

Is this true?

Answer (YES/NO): NO